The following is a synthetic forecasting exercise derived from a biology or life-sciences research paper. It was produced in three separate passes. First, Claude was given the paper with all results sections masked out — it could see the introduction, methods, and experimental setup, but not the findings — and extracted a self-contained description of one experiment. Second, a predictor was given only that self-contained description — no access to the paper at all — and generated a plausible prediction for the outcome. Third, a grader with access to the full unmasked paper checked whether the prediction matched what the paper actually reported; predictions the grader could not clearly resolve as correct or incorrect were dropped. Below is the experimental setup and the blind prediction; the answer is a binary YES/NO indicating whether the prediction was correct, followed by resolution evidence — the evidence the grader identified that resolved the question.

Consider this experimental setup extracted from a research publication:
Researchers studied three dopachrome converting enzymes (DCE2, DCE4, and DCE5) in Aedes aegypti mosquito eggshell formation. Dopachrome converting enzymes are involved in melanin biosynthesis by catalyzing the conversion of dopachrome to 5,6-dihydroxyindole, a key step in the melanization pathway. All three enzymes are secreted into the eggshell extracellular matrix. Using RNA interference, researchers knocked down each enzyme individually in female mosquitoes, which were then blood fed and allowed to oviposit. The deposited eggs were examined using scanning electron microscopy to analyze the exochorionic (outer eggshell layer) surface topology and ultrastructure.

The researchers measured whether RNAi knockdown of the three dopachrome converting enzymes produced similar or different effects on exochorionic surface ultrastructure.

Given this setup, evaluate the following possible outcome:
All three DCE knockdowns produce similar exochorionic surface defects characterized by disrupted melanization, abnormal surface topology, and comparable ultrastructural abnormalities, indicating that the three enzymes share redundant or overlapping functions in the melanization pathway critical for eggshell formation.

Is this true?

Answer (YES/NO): NO